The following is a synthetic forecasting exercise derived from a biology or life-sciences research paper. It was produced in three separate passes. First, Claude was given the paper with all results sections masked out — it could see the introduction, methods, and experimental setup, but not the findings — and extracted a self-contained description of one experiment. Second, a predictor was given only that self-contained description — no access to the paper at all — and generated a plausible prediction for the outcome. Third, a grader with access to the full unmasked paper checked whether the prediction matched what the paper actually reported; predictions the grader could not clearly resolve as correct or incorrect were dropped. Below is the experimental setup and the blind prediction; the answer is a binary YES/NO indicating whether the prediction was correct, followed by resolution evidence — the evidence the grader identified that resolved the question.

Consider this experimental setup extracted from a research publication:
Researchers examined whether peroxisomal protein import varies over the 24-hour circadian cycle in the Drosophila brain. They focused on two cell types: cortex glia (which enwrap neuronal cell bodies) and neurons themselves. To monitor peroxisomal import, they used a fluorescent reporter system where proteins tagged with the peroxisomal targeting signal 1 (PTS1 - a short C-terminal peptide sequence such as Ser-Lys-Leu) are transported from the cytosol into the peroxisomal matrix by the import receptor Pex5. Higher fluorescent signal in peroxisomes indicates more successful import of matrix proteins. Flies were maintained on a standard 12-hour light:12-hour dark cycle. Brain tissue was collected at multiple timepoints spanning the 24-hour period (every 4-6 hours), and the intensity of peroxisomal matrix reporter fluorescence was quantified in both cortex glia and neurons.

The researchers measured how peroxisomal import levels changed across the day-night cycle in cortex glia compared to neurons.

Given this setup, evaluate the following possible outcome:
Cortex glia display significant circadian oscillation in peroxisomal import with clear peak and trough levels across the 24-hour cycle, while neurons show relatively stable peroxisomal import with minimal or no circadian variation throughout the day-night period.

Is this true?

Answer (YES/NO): YES